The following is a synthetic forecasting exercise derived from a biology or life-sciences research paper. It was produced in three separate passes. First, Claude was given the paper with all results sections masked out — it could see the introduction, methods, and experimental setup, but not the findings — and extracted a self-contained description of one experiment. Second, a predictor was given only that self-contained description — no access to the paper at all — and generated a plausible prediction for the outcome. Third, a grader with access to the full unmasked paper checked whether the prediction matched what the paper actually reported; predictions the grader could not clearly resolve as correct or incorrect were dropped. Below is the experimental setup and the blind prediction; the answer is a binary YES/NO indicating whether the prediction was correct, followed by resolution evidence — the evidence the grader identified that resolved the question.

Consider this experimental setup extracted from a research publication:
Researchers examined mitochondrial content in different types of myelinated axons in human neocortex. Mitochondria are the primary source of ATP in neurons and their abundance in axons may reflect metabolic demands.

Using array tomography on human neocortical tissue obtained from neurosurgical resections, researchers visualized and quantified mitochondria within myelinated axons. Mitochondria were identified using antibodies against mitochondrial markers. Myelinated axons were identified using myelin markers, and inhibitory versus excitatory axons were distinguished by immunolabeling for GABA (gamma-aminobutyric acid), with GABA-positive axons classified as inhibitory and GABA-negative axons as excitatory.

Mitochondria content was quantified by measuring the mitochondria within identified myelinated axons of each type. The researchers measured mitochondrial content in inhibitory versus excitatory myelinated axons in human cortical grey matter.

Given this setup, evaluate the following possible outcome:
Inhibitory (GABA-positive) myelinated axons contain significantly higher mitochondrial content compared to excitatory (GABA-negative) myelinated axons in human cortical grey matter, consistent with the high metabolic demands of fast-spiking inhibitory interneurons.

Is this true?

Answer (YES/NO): YES